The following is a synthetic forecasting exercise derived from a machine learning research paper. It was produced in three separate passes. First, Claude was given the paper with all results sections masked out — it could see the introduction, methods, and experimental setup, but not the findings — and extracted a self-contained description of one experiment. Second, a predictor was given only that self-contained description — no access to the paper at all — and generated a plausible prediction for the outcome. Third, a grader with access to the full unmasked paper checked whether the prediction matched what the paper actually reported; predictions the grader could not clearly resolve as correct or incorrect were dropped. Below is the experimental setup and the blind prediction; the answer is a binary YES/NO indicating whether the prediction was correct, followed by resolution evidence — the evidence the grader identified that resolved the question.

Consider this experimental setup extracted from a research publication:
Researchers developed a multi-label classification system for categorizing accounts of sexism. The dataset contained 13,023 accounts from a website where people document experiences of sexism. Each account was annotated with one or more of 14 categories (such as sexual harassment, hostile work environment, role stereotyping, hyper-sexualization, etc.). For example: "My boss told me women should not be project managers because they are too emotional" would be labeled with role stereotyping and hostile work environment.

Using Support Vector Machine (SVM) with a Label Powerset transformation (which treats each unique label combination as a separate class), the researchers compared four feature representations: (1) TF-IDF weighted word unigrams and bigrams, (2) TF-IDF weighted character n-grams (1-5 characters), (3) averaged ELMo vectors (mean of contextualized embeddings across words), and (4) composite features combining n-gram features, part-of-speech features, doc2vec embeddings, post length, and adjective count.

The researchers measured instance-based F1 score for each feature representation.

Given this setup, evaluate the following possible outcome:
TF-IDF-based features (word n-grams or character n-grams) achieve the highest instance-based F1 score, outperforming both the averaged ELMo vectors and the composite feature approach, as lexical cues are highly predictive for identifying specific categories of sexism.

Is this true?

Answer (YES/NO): NO